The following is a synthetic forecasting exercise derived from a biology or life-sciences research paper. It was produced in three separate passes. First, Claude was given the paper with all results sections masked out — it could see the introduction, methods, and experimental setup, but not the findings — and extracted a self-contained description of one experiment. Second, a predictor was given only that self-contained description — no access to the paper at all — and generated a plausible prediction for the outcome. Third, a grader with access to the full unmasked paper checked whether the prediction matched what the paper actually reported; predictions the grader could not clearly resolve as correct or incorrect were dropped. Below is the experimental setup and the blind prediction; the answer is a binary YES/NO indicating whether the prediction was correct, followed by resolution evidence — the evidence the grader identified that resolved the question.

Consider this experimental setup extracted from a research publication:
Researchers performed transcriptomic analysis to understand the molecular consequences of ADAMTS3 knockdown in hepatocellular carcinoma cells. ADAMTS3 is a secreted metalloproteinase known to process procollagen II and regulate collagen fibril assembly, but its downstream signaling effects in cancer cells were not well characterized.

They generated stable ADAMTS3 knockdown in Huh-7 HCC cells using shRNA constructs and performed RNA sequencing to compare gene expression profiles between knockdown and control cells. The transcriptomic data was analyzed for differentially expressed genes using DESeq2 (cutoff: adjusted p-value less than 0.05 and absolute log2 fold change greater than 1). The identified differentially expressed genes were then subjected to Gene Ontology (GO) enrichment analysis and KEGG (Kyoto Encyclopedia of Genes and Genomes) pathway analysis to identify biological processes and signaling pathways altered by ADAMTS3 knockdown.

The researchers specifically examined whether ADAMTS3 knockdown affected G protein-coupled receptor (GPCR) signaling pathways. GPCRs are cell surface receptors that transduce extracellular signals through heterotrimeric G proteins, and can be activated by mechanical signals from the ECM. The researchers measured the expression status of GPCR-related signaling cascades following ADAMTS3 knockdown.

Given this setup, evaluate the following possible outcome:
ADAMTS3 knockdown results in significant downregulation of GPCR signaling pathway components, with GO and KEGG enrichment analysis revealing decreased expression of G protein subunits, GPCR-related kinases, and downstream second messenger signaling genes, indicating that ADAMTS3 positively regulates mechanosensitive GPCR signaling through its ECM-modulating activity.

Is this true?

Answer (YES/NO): YES